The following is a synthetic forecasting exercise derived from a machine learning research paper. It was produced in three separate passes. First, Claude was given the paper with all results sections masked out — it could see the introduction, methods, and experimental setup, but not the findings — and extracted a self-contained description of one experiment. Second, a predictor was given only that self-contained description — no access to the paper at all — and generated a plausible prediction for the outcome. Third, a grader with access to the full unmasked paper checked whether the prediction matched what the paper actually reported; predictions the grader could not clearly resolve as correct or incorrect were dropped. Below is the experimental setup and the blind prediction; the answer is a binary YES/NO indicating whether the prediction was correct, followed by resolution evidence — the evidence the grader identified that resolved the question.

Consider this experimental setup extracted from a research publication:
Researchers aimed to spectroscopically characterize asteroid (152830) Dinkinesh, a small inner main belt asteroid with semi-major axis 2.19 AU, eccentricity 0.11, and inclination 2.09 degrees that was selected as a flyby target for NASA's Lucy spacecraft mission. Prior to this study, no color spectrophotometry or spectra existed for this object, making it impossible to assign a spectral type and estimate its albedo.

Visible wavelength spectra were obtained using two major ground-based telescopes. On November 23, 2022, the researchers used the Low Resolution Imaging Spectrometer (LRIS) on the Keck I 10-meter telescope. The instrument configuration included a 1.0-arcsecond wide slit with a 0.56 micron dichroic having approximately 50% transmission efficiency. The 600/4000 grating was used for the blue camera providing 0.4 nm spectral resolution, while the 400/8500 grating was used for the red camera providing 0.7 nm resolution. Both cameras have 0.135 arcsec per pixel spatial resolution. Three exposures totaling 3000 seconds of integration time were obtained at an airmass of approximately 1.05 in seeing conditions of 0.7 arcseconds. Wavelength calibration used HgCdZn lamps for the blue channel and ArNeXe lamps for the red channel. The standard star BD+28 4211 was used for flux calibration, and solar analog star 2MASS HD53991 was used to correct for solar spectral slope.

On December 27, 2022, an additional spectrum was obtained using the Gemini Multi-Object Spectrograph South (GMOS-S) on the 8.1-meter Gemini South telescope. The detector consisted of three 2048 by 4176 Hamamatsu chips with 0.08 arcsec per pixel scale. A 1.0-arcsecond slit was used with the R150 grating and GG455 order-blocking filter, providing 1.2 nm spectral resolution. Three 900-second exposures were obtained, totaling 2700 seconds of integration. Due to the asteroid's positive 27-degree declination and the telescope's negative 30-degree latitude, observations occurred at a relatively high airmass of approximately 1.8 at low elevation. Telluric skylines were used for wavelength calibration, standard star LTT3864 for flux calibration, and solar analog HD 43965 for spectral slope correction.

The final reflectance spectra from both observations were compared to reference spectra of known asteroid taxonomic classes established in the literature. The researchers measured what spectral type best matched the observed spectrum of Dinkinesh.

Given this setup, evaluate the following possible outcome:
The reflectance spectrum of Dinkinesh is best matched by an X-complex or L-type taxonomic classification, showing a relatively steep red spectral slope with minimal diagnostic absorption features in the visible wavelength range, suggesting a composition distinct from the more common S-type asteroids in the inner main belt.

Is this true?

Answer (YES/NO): NO